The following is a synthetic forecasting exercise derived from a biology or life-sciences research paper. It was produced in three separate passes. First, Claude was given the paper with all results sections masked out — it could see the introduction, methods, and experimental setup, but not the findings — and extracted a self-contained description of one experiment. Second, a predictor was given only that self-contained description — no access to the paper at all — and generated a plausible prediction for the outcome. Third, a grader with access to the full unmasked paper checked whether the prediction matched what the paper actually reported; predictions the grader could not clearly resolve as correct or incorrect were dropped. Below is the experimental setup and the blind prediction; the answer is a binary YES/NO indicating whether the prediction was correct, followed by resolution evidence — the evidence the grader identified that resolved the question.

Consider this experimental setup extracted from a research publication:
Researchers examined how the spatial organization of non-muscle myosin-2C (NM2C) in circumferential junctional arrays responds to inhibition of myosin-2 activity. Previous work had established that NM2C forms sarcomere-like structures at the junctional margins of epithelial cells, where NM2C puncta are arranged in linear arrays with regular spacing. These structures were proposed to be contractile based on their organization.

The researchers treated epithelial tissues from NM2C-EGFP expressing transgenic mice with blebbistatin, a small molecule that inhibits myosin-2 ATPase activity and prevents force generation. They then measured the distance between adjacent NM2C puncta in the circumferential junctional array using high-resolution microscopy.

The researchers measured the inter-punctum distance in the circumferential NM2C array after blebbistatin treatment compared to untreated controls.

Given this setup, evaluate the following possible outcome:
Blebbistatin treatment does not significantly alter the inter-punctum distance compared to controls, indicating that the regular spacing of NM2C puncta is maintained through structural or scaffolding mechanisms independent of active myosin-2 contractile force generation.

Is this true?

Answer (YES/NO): NO